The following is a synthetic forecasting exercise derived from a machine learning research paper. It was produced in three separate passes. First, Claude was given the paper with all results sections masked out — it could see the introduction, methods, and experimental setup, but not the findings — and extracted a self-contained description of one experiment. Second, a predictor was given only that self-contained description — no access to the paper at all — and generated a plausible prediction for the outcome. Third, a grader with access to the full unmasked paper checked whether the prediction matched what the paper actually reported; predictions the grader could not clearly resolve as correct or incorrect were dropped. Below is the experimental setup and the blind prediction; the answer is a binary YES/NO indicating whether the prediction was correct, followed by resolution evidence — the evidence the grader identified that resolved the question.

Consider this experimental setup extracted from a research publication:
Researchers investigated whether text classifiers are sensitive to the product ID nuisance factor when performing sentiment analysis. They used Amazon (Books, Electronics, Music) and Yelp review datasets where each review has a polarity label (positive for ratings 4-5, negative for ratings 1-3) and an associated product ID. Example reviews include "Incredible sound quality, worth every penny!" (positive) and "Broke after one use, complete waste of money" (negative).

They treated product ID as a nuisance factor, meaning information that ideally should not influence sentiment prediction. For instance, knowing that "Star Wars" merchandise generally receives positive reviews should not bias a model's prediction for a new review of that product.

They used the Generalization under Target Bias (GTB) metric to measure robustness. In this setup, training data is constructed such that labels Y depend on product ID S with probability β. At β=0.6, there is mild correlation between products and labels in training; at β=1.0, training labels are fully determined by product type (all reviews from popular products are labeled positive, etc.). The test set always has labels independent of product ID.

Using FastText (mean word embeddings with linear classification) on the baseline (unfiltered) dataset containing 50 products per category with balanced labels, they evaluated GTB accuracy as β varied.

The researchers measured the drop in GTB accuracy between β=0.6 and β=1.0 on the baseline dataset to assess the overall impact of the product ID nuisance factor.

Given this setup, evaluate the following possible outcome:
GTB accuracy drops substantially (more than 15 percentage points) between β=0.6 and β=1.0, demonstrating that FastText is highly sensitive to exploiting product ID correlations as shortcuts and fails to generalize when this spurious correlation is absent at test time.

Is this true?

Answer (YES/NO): NO